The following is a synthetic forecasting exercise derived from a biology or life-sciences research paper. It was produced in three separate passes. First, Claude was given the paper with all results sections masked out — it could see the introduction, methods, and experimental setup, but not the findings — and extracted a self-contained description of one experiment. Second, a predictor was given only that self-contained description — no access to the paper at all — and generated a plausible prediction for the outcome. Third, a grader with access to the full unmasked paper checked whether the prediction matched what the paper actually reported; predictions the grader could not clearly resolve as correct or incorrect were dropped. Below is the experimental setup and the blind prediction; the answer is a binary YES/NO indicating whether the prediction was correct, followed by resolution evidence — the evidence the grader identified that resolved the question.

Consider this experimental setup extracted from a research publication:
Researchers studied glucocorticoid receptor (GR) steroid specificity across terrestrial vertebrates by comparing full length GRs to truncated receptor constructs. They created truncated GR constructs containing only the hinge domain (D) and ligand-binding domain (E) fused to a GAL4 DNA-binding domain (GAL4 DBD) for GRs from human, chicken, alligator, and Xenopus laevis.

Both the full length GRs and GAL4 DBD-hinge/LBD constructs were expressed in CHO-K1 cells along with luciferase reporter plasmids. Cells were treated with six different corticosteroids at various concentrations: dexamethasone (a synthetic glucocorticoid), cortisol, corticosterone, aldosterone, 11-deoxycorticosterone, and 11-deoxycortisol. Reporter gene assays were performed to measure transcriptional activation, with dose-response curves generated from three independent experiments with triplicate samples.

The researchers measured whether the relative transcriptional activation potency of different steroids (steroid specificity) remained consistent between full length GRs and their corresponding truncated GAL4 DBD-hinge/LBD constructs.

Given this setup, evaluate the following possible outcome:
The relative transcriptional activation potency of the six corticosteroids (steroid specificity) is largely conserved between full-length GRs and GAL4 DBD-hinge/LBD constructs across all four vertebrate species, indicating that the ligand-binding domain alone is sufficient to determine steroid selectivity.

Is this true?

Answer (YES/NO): NO